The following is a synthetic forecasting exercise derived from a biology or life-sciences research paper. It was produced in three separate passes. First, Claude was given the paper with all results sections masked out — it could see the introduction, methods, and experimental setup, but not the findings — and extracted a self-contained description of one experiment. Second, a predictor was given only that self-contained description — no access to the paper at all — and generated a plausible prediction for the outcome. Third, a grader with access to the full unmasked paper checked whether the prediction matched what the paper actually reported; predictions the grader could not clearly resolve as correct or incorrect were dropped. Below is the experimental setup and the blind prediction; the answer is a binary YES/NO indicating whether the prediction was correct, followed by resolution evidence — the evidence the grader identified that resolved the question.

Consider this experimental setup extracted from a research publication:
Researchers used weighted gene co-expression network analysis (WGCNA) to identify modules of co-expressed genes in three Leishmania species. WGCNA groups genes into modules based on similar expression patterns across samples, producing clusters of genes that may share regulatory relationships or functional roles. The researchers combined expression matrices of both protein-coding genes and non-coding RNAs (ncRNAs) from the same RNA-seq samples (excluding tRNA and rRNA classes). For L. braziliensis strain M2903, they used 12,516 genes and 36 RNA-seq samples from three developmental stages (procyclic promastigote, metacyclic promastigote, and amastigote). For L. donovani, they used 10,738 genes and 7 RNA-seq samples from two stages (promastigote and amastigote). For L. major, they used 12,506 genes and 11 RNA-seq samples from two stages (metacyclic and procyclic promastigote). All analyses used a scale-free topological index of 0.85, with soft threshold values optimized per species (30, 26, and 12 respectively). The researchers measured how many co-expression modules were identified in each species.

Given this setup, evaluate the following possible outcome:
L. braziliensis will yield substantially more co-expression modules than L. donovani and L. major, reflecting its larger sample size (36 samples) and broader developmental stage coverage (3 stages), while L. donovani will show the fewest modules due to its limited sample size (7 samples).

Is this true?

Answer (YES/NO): NO